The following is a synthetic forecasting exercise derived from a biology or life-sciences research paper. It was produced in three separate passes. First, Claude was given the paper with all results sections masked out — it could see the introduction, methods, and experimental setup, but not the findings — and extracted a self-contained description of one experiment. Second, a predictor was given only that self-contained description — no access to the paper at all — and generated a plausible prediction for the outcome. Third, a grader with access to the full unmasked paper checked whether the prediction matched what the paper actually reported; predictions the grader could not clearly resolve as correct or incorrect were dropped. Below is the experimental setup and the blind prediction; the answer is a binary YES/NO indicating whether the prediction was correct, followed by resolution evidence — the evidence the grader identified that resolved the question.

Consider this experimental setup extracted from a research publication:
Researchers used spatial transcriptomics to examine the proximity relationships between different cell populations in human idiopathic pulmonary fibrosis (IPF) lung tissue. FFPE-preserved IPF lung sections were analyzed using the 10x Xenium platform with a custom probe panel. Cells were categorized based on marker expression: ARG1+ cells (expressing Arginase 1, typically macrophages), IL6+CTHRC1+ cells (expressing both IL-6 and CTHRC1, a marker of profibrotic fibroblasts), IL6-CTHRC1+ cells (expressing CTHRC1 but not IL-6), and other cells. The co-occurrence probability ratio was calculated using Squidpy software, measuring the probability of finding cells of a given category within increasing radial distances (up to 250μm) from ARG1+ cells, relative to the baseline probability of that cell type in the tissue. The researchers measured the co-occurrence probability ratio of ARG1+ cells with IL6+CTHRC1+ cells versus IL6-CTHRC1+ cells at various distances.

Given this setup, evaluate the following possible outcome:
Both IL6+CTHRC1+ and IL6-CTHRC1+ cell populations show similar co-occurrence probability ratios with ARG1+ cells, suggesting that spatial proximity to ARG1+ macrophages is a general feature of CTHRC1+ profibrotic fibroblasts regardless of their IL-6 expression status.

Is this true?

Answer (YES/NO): NO